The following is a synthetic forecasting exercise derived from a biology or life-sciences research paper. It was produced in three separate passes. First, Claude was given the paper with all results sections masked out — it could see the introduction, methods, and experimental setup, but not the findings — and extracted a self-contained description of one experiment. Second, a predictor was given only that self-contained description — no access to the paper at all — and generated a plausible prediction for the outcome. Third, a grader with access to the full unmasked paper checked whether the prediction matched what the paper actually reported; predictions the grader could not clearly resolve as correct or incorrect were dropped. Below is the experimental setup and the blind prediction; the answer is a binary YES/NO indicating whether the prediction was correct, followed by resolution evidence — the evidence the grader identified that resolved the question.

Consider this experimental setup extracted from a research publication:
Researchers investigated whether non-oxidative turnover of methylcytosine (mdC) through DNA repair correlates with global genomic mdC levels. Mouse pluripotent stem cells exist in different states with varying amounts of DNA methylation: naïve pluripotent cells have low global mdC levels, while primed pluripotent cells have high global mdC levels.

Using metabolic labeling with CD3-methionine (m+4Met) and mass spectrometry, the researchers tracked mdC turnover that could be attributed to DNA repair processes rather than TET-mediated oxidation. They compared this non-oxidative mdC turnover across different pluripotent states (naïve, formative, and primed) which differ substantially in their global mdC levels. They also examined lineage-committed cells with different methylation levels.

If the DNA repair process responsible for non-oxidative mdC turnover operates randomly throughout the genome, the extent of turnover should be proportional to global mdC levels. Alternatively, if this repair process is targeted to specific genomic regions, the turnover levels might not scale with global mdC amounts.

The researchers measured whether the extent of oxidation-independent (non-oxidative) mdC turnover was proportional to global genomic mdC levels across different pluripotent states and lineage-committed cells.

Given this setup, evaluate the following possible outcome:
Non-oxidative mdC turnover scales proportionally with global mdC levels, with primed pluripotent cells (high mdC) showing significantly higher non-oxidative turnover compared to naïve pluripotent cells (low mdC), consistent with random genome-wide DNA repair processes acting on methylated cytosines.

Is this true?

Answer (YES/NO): NO